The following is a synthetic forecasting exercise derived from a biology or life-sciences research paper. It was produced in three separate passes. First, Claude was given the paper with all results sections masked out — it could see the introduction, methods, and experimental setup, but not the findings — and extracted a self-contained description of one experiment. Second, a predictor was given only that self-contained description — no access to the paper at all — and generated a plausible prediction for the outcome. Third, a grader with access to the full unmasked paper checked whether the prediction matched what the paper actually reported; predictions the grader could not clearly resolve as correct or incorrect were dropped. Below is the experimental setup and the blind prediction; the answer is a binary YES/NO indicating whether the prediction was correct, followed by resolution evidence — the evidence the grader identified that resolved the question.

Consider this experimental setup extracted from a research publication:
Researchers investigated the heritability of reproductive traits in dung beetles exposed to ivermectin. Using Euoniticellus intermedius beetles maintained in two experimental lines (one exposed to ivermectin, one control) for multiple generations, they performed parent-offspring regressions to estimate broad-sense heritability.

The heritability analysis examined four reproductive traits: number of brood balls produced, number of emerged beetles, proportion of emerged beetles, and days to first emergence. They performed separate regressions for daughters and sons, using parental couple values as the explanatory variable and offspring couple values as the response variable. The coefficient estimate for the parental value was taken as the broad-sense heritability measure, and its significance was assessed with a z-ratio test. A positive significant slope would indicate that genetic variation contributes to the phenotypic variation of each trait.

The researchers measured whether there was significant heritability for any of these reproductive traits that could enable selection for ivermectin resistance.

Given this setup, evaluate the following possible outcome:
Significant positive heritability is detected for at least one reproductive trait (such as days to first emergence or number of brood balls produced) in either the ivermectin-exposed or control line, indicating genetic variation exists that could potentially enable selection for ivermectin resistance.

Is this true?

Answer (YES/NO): NO